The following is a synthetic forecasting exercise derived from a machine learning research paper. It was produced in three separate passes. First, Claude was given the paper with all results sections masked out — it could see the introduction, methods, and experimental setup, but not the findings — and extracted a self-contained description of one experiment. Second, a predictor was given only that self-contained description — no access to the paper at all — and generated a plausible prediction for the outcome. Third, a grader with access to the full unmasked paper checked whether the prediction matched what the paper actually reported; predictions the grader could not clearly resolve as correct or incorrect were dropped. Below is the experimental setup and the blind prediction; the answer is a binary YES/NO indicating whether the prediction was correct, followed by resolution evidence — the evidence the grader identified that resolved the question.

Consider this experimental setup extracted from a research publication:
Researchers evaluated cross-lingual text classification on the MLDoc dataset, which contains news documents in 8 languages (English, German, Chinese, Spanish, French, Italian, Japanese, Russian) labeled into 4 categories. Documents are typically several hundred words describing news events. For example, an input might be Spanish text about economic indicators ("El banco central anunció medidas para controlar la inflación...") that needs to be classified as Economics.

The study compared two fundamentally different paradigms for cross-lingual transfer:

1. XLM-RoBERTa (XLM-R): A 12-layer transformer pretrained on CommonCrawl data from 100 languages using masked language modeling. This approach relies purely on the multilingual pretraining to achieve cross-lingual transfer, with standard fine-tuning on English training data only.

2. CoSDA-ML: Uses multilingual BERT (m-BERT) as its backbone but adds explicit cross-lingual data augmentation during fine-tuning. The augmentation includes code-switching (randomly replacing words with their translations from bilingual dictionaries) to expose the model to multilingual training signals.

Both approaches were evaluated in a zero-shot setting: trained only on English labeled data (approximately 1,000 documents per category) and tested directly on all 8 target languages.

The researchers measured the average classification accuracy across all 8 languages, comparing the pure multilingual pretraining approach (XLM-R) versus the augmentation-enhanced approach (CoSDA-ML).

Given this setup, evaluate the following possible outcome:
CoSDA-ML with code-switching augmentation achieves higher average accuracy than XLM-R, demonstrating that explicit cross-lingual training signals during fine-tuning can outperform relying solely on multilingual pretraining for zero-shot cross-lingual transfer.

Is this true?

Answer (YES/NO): YES